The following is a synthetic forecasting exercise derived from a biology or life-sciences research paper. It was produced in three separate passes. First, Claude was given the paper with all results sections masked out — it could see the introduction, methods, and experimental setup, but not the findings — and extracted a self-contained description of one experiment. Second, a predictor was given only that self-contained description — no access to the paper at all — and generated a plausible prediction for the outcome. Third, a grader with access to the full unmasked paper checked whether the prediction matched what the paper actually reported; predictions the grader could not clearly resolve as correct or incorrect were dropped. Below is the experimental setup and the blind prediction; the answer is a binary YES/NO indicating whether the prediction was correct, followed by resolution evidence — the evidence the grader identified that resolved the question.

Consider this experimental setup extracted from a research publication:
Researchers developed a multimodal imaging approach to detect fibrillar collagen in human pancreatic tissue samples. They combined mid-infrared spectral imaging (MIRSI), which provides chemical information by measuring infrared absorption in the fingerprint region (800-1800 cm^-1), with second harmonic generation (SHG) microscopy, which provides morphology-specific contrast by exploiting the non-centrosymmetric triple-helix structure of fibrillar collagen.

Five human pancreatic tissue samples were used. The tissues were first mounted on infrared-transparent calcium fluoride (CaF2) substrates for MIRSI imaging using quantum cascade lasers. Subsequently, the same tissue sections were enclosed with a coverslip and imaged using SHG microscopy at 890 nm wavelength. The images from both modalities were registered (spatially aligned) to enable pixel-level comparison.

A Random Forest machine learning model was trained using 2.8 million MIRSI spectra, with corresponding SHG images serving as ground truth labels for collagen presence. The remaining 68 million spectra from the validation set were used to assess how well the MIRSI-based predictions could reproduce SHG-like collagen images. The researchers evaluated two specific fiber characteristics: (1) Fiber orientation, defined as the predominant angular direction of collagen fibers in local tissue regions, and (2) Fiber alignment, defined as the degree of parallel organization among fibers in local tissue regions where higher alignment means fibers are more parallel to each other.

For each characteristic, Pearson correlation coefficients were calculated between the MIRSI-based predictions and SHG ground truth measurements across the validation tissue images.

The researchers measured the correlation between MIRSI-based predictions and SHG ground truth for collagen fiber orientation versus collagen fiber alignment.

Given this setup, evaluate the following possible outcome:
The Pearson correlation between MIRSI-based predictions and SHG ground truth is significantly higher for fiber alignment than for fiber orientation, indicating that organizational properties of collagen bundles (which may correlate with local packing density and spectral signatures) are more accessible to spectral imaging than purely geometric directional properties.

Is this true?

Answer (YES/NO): NO